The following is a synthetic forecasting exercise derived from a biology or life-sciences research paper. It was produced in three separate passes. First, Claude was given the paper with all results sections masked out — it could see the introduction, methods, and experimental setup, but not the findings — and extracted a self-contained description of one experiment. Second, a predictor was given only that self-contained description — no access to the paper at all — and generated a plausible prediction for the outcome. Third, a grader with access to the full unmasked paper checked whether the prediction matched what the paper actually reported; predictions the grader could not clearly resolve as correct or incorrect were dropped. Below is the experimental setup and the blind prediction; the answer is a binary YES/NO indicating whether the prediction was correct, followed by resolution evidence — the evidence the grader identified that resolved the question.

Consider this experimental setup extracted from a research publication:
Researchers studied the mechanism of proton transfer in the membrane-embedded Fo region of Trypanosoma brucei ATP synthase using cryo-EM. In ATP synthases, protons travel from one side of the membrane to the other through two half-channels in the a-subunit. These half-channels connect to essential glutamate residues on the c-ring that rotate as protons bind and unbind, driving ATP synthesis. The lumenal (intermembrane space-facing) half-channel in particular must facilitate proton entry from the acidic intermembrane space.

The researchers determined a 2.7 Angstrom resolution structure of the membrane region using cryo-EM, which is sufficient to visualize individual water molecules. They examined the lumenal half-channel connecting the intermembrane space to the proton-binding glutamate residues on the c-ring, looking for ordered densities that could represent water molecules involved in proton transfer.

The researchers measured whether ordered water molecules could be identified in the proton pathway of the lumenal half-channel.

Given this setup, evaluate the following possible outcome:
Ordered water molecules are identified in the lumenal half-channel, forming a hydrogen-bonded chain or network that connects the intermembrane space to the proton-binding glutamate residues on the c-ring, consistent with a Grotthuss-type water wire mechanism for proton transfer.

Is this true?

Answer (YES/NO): YES